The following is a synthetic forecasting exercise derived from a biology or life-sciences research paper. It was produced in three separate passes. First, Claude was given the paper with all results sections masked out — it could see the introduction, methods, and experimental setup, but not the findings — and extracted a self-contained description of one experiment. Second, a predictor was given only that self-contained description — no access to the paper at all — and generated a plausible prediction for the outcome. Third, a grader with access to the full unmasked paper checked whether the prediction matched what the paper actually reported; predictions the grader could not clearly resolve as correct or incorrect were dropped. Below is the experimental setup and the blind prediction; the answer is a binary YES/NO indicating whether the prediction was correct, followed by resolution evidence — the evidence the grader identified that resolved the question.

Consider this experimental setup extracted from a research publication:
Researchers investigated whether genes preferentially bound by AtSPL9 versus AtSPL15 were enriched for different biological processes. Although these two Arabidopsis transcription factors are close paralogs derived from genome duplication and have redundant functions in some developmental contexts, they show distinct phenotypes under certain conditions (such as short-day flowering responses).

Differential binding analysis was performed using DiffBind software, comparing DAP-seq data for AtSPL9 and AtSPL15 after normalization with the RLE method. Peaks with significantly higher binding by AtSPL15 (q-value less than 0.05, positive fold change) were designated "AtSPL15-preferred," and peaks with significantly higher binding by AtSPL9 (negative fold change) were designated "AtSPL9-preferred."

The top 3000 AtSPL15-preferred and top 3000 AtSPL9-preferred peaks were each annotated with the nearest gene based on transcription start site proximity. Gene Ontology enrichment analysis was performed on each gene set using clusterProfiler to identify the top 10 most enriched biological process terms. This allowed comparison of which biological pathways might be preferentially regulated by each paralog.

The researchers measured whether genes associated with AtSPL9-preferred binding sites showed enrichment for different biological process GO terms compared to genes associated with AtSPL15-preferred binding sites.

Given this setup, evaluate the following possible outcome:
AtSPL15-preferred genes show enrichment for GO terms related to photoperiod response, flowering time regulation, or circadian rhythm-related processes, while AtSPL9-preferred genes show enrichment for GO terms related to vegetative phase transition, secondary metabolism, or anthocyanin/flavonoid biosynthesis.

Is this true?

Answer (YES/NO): NO